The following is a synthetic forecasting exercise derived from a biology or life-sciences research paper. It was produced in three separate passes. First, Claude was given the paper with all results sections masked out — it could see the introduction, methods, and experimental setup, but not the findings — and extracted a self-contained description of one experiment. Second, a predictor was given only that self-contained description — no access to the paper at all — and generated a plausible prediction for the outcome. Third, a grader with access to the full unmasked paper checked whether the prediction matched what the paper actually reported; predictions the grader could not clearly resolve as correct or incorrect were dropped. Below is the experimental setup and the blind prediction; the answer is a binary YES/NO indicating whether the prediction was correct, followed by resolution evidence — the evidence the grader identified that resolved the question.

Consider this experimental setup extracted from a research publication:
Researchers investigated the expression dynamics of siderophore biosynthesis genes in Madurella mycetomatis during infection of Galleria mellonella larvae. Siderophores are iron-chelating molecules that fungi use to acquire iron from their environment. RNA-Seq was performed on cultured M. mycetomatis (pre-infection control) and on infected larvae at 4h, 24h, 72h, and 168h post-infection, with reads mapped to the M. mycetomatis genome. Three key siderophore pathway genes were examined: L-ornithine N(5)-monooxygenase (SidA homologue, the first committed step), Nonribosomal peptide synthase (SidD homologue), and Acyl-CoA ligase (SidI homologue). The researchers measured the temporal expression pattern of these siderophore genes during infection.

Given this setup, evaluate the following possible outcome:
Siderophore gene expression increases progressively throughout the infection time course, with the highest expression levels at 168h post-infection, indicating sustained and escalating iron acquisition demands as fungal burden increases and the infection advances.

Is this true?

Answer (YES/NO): NO